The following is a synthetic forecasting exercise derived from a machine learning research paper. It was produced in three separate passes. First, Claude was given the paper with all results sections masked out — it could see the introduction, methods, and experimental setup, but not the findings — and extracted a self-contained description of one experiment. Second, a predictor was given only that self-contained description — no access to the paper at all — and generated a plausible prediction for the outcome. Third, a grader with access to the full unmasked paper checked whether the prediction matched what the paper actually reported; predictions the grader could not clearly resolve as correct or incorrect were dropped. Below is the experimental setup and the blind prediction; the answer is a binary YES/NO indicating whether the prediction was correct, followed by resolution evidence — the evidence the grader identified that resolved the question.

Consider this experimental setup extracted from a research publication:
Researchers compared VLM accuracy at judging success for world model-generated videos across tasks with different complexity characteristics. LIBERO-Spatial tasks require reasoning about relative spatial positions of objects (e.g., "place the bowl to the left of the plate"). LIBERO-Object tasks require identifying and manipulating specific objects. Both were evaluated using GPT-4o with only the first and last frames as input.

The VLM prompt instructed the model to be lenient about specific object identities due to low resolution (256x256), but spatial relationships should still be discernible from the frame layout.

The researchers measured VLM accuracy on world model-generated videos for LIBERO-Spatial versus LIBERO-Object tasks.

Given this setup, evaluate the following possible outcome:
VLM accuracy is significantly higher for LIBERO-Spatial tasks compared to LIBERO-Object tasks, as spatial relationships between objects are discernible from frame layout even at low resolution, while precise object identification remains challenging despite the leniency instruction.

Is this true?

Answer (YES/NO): NO